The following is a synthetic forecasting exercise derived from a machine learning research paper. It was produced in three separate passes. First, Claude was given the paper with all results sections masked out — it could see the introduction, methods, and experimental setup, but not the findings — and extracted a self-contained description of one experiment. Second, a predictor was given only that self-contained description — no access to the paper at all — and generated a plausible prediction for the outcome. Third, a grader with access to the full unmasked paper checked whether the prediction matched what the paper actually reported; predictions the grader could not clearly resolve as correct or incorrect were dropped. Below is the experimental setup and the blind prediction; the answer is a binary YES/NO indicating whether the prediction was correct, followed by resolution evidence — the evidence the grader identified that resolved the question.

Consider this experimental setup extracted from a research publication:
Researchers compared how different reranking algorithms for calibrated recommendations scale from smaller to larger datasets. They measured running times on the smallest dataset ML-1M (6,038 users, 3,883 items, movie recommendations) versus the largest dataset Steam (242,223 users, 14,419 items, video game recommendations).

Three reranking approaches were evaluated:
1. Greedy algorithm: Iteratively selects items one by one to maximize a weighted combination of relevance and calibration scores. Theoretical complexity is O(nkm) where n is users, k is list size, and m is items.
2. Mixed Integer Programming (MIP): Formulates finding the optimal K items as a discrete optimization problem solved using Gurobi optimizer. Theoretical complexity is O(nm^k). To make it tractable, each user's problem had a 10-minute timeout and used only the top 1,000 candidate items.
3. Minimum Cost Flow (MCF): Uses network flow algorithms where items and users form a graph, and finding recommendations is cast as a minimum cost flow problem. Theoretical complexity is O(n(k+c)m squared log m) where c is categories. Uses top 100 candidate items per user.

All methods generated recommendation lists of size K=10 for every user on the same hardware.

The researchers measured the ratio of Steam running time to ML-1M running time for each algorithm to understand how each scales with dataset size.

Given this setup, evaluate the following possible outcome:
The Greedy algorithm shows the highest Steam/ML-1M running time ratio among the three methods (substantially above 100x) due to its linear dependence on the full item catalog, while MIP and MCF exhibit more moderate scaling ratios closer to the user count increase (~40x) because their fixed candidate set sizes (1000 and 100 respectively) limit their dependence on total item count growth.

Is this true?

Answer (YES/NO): YES